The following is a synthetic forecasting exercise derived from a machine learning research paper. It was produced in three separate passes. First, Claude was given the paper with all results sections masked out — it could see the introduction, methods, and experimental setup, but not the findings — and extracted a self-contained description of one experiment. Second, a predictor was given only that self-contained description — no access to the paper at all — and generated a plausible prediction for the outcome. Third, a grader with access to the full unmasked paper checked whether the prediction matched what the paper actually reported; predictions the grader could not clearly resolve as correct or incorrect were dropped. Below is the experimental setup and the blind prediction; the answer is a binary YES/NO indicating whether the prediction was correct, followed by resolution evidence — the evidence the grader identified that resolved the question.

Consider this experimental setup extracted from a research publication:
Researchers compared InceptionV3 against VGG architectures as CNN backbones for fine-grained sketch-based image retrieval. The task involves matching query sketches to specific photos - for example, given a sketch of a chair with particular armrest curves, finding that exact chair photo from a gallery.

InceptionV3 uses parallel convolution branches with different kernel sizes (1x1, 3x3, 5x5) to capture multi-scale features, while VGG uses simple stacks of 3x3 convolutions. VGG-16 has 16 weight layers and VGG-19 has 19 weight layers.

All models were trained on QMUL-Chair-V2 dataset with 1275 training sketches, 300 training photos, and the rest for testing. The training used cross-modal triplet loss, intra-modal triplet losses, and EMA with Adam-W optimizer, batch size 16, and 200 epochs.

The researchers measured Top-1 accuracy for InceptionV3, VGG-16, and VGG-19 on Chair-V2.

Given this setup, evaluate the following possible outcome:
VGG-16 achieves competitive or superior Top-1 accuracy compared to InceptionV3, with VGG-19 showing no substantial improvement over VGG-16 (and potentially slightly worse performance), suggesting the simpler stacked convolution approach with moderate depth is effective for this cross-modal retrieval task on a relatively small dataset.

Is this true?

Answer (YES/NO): NO